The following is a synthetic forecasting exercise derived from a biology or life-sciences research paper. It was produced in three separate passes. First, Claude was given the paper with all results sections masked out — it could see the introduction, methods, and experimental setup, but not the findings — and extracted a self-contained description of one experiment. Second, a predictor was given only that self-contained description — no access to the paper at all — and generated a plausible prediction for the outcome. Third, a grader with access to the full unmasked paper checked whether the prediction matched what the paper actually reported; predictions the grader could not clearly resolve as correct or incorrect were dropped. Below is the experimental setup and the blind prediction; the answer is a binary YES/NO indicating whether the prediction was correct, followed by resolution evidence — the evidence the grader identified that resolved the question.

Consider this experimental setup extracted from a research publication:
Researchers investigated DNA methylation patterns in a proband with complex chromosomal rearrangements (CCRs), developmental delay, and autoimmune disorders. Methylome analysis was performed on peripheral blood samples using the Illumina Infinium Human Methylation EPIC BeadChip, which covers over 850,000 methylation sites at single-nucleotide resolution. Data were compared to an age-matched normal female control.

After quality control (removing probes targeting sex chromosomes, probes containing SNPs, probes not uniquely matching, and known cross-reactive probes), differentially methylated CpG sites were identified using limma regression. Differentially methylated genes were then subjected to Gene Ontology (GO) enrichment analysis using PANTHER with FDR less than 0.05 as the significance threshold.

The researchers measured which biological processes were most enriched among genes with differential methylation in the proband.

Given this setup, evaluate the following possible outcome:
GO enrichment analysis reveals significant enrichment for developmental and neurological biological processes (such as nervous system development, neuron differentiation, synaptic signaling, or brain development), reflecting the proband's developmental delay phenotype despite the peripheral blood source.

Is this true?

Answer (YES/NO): YES